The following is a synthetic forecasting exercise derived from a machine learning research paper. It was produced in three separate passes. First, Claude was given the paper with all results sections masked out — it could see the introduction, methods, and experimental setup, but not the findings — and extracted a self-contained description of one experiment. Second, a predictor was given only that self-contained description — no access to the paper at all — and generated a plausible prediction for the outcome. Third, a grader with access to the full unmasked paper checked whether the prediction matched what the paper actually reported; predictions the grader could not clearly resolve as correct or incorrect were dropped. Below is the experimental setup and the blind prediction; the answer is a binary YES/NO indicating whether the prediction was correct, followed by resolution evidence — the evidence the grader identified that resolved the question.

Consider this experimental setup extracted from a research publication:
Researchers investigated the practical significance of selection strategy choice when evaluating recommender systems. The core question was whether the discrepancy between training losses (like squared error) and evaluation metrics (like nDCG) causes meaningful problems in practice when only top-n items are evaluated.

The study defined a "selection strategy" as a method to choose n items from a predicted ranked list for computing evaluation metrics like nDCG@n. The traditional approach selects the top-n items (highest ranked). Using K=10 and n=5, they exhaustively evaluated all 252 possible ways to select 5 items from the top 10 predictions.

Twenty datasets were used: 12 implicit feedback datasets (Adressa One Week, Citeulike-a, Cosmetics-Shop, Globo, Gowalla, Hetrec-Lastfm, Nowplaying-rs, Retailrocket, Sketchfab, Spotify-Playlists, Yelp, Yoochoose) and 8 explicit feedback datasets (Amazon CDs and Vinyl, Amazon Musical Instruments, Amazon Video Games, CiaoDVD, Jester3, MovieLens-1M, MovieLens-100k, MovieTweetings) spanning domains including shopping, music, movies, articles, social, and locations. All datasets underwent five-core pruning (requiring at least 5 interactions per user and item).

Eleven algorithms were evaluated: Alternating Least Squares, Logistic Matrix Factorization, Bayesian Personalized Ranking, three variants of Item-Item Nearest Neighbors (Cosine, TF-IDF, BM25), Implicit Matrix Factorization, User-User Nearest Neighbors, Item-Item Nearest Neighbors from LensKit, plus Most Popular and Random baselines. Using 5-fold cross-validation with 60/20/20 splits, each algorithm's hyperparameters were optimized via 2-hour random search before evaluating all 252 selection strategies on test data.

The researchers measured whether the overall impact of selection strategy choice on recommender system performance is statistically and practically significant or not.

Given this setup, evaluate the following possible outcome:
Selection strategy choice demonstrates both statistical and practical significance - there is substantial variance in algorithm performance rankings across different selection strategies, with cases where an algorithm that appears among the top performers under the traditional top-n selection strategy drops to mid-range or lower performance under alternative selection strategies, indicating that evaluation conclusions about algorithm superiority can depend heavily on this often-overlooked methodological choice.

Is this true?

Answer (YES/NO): NO